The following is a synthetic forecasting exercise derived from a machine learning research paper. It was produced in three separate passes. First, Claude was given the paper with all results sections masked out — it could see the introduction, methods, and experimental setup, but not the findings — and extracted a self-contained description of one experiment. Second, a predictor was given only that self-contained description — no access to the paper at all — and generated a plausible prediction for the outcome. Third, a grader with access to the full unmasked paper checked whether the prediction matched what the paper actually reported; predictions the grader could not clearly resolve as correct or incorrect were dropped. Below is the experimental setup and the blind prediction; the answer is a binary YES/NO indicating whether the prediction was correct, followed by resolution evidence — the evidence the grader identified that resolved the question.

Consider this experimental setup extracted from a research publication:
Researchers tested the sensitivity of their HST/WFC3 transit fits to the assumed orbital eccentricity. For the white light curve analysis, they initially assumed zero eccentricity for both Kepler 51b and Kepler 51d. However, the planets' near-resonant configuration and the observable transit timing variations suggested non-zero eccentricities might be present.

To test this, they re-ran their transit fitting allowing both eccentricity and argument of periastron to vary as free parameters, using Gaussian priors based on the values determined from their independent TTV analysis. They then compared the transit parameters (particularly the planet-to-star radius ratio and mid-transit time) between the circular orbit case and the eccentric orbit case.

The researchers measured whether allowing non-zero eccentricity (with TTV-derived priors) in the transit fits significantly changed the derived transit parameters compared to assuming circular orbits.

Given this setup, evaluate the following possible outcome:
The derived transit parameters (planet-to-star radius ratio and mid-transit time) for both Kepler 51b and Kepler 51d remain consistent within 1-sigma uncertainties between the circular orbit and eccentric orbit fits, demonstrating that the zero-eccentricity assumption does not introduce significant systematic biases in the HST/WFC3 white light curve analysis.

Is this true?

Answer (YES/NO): YES